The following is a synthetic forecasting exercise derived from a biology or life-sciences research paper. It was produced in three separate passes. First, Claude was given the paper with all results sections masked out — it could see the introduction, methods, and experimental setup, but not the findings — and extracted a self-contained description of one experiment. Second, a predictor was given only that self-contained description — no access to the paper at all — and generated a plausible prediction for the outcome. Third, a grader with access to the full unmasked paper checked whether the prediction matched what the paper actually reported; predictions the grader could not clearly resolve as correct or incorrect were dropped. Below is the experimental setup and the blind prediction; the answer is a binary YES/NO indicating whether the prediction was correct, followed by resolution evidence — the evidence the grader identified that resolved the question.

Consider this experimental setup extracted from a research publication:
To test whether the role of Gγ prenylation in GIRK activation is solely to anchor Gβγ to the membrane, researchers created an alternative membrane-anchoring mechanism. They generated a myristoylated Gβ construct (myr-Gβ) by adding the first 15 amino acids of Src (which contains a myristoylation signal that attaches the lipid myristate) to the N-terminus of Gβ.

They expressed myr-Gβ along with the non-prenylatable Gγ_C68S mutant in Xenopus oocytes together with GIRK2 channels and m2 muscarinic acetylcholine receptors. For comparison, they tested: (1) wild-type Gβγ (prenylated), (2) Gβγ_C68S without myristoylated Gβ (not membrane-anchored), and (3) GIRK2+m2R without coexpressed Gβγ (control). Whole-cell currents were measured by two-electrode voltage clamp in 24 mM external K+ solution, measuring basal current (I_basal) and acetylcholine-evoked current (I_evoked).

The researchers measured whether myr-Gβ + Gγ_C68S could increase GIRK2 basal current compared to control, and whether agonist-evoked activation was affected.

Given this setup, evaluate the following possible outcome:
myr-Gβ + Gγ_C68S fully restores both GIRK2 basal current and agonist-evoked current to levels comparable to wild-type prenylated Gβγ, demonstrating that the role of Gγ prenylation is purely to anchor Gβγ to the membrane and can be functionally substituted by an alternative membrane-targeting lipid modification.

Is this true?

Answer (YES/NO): NO